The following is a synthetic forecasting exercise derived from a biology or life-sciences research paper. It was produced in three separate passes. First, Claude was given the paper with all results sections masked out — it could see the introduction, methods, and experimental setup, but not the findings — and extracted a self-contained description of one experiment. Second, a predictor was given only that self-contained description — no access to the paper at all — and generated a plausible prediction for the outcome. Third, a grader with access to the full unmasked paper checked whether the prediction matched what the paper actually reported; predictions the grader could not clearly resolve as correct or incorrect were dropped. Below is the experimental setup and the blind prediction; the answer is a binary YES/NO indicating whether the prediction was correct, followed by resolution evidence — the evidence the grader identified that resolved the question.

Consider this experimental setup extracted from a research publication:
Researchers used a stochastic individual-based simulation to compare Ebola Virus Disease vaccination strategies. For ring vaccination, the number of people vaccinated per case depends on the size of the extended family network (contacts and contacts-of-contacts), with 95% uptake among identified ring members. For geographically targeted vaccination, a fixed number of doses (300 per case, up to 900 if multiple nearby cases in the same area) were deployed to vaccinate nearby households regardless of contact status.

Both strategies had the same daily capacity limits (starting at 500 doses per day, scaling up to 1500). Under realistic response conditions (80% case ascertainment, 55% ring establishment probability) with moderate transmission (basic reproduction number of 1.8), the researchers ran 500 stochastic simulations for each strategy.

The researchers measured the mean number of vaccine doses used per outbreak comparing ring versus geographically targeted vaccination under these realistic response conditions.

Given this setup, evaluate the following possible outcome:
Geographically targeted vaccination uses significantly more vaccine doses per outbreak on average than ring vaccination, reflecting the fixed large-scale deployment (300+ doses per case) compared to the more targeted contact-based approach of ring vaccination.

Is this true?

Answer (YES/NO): YES